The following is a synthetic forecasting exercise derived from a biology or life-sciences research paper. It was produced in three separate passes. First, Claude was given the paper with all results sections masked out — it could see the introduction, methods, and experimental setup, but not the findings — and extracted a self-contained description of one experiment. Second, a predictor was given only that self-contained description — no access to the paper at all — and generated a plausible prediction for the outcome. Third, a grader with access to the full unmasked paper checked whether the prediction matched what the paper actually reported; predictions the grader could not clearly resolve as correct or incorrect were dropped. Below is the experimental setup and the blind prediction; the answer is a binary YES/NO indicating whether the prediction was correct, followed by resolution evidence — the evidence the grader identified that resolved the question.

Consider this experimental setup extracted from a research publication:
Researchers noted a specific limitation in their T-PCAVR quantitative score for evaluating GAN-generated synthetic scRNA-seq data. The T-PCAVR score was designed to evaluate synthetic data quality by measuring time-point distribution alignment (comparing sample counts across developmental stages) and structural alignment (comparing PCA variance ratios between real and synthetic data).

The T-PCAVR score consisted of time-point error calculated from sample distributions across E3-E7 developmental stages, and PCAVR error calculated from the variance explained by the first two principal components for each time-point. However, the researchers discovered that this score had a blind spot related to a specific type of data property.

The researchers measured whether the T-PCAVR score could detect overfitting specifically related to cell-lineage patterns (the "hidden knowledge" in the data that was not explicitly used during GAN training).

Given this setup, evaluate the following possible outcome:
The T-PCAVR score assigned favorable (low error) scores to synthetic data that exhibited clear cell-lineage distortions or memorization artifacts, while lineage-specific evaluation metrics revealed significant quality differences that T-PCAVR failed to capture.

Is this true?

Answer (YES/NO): YES